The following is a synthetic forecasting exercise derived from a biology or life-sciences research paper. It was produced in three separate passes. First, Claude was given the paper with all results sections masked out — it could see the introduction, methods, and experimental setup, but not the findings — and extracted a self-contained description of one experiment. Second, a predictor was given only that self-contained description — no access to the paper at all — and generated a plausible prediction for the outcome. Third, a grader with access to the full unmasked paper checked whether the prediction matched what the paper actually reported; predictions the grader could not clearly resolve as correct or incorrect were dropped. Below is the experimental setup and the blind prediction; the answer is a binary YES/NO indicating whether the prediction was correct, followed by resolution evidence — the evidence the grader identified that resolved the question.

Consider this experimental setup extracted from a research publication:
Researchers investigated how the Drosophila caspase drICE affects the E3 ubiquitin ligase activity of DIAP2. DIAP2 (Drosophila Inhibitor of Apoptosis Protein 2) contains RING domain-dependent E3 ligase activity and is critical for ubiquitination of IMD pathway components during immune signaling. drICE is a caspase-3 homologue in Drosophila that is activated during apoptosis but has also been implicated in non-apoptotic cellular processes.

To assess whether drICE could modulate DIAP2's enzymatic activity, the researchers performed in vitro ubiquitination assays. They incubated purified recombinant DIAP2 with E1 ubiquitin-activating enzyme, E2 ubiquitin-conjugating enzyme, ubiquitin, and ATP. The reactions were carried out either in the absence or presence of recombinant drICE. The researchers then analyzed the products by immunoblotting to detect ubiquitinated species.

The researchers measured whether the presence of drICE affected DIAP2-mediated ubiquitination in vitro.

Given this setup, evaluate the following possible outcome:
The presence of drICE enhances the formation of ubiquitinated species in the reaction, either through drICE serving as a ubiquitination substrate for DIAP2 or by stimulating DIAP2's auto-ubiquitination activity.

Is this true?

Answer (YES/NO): NO